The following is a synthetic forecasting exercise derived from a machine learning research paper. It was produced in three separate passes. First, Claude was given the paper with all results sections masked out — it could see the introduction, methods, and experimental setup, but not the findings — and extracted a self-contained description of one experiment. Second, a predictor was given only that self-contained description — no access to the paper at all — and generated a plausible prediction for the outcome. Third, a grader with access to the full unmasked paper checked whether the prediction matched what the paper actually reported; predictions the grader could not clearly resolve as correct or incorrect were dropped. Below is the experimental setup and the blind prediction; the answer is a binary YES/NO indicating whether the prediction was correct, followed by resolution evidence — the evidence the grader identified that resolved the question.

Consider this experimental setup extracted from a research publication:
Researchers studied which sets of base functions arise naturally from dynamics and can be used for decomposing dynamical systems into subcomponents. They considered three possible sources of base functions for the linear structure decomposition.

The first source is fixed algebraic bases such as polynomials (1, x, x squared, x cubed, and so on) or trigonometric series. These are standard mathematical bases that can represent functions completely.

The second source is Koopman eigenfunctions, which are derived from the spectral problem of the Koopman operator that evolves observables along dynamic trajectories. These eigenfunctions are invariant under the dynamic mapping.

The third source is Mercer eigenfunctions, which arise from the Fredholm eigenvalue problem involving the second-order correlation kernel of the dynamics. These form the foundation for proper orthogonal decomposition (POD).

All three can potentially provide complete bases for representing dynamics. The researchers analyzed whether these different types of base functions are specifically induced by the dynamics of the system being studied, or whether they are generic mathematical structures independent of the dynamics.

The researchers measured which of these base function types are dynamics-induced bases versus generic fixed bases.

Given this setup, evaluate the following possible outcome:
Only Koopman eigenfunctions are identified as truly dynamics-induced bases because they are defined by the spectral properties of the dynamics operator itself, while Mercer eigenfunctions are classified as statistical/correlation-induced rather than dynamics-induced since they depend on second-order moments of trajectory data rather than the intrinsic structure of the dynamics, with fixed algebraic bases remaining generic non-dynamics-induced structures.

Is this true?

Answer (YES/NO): NO